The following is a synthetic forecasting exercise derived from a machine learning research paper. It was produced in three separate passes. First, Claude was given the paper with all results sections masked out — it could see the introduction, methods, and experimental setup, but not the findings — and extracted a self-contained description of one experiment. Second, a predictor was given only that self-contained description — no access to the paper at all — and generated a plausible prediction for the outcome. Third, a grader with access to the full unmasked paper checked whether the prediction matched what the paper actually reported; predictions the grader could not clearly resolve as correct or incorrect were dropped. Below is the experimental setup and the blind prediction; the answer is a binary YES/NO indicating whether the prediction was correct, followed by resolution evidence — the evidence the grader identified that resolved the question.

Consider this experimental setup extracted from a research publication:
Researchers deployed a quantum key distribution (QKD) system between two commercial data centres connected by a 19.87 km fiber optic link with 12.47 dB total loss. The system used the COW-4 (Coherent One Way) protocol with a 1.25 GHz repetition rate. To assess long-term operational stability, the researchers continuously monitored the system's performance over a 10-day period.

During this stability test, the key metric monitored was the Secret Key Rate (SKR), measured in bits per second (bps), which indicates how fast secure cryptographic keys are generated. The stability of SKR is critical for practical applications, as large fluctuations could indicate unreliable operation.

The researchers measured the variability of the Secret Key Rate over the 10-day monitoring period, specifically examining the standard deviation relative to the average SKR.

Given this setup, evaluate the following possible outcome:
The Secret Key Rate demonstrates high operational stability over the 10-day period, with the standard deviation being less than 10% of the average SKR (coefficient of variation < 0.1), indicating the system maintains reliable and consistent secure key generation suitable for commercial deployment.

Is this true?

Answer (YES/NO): YES